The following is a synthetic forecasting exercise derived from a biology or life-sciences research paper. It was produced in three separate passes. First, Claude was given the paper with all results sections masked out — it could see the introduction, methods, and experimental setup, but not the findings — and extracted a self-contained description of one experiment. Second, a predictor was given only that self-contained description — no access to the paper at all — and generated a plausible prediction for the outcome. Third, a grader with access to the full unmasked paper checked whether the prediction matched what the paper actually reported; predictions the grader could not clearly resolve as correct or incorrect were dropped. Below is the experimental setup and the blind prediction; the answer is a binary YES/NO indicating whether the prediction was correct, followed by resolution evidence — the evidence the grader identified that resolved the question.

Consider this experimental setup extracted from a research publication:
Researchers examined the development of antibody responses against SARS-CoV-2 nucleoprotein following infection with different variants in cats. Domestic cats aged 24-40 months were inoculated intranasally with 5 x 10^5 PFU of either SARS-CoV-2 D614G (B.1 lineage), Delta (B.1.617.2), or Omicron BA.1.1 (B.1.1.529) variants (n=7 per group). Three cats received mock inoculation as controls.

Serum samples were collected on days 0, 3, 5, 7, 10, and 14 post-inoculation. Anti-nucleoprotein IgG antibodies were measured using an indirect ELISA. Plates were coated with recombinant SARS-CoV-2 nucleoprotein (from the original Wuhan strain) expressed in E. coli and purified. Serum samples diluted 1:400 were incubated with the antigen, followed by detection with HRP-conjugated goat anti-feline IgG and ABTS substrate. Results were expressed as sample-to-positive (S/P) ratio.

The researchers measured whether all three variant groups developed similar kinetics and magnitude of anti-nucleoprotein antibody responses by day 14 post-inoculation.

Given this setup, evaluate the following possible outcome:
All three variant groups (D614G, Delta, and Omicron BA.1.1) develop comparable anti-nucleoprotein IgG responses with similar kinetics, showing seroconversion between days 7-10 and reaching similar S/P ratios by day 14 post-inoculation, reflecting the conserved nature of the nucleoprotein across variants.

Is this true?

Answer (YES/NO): NO